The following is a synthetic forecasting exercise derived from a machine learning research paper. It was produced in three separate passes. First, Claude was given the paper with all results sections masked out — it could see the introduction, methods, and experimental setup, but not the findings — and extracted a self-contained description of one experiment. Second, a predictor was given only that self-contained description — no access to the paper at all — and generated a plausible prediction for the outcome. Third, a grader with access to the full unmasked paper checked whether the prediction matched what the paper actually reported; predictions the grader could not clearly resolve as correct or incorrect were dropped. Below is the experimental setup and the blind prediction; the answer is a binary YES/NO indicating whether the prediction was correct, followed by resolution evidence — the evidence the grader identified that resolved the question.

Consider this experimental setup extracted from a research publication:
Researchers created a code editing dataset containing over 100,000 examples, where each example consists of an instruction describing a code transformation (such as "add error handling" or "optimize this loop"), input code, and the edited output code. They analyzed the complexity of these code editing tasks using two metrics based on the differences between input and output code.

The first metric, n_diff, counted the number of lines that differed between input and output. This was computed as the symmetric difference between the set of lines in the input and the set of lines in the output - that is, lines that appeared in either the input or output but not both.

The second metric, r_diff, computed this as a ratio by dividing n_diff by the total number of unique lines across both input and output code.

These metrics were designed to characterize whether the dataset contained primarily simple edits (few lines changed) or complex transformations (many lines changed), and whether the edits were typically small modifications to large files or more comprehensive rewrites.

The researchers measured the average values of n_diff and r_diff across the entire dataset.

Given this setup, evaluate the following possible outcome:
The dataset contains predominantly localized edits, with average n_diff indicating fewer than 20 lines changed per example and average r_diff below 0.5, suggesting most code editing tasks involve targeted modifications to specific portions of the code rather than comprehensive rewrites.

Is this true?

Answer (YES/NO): NO